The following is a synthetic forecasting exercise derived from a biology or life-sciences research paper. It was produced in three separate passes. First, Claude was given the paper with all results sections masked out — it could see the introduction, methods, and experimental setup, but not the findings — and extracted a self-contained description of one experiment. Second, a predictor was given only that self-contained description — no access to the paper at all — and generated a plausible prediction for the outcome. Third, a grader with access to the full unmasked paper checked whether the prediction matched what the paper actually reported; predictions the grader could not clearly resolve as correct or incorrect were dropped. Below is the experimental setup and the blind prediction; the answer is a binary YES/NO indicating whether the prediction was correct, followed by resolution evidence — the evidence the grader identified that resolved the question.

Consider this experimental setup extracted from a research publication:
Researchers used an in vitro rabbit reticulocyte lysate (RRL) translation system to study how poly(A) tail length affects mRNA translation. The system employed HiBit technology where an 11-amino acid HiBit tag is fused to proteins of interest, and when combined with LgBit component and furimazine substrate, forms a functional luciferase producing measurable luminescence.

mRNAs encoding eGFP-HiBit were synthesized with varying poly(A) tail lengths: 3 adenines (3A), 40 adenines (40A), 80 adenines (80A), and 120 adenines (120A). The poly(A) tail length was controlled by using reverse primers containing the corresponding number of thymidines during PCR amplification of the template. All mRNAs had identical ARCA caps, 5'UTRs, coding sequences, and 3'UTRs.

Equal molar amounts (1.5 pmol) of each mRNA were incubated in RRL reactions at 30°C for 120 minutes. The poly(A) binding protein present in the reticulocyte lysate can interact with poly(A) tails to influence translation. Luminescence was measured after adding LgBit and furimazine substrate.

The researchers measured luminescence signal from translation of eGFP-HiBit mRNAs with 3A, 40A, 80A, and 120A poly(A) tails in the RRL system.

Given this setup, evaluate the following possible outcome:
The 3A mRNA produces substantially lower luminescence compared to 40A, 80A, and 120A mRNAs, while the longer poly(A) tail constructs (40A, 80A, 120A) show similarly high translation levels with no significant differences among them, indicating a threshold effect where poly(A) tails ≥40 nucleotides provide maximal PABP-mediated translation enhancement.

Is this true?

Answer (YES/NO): NO